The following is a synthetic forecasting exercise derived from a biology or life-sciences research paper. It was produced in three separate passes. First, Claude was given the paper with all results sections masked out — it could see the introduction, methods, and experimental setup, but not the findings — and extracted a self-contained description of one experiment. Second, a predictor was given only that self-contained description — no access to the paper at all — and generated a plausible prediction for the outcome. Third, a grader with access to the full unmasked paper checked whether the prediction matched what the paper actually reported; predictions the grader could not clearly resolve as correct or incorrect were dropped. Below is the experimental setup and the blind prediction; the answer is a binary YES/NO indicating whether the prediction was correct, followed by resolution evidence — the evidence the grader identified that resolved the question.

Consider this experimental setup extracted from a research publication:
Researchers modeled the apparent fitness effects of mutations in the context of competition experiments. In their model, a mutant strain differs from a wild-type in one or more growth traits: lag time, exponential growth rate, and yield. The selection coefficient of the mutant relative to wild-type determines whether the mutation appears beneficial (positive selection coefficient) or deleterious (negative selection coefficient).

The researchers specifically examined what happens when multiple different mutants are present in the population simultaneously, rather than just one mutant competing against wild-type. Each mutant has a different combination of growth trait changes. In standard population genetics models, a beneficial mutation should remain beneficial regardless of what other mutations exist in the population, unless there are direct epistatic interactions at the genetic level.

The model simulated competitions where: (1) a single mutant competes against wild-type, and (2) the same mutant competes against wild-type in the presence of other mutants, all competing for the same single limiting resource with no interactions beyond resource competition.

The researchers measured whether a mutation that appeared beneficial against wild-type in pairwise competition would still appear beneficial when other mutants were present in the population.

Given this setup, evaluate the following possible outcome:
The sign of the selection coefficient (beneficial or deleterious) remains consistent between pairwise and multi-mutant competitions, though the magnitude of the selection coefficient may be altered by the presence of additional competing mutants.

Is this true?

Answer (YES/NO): NO